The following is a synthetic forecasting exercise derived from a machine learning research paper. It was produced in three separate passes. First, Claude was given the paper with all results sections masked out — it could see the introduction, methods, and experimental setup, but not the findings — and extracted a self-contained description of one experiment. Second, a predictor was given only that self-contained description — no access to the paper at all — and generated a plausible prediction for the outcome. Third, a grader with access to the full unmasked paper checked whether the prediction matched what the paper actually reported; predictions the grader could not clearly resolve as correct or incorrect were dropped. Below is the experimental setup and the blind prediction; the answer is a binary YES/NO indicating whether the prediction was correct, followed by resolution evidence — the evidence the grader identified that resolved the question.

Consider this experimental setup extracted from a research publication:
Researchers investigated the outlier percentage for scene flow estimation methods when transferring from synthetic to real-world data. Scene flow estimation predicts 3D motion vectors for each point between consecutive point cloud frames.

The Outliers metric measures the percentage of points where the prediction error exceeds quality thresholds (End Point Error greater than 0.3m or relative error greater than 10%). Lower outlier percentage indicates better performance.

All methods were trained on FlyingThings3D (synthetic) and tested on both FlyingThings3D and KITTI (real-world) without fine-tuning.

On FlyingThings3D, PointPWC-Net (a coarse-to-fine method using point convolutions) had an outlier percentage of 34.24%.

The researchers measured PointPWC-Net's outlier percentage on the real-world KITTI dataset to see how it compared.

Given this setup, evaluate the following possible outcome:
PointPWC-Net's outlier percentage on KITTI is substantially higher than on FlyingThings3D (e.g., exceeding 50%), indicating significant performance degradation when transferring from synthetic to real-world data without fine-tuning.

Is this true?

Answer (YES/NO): NO